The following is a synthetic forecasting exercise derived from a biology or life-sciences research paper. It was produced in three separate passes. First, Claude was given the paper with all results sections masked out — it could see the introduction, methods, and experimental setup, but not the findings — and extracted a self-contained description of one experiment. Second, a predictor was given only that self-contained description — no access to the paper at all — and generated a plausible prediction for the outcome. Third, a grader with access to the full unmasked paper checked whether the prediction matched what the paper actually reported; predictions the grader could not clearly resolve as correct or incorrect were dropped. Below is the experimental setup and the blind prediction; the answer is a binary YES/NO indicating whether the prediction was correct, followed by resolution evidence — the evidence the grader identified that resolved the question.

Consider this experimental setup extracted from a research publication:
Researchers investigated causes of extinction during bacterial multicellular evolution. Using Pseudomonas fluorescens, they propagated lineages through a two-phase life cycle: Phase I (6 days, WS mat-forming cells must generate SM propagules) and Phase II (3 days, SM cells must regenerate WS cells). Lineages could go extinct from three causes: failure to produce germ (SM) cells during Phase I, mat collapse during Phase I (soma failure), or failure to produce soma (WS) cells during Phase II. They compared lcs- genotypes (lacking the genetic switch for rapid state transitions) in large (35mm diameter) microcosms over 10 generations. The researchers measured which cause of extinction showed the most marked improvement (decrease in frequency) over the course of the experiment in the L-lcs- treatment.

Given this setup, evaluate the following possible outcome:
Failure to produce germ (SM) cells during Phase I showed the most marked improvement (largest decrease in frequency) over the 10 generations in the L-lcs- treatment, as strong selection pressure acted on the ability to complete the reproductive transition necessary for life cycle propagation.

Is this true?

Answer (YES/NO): NO